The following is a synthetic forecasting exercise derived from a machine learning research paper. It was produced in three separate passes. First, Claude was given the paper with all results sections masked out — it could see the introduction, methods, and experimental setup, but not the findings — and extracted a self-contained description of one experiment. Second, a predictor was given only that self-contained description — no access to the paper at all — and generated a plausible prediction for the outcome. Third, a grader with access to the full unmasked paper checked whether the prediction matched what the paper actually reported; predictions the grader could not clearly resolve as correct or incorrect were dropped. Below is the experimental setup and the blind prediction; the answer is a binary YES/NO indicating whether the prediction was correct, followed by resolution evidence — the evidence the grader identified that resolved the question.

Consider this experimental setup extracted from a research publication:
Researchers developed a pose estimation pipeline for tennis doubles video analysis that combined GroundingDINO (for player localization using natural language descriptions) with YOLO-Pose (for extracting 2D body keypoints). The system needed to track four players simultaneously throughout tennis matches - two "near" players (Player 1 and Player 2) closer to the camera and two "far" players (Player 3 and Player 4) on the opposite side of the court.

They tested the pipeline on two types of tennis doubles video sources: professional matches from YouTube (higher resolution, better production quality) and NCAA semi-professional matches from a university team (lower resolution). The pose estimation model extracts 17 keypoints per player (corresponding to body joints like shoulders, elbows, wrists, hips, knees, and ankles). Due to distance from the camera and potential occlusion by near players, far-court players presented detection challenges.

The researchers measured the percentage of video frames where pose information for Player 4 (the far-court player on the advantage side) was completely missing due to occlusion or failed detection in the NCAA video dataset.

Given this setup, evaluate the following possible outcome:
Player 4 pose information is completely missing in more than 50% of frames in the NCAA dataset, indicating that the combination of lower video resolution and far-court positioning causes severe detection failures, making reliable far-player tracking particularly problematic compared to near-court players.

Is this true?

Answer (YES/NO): NO